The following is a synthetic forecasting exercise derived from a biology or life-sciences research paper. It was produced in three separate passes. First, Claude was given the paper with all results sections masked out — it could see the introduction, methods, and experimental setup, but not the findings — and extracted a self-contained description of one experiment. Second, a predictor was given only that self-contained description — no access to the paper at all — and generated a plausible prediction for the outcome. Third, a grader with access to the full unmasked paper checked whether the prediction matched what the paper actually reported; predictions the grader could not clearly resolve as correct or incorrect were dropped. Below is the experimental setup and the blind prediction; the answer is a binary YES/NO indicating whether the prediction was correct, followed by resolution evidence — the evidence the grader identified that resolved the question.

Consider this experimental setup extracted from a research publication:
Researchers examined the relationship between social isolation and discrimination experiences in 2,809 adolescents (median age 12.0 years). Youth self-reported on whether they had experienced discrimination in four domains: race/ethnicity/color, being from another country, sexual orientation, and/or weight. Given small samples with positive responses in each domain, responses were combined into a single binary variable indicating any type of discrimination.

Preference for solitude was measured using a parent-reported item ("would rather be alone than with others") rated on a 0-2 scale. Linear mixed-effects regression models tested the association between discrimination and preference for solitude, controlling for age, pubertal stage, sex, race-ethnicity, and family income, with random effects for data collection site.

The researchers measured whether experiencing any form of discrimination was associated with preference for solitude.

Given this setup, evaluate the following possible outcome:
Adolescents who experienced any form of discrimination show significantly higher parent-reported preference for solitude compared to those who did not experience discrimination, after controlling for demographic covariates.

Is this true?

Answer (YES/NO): NO